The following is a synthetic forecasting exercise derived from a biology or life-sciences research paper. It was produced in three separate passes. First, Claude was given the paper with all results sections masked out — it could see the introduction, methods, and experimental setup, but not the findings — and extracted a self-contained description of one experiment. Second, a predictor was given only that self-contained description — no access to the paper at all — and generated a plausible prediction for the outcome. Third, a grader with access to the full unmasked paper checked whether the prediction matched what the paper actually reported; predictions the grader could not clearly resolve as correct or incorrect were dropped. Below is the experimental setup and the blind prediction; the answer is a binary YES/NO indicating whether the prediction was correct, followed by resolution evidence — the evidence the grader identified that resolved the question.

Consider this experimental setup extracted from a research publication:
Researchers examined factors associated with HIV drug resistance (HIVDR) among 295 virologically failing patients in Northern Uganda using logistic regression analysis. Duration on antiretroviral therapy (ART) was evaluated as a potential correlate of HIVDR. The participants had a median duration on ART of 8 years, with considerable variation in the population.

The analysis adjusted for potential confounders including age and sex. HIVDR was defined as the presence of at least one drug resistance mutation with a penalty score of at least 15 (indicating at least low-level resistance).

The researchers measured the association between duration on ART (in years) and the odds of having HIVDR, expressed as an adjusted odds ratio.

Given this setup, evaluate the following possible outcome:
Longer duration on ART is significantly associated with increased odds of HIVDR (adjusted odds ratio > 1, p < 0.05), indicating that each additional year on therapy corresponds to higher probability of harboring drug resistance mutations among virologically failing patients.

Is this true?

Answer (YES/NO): YES